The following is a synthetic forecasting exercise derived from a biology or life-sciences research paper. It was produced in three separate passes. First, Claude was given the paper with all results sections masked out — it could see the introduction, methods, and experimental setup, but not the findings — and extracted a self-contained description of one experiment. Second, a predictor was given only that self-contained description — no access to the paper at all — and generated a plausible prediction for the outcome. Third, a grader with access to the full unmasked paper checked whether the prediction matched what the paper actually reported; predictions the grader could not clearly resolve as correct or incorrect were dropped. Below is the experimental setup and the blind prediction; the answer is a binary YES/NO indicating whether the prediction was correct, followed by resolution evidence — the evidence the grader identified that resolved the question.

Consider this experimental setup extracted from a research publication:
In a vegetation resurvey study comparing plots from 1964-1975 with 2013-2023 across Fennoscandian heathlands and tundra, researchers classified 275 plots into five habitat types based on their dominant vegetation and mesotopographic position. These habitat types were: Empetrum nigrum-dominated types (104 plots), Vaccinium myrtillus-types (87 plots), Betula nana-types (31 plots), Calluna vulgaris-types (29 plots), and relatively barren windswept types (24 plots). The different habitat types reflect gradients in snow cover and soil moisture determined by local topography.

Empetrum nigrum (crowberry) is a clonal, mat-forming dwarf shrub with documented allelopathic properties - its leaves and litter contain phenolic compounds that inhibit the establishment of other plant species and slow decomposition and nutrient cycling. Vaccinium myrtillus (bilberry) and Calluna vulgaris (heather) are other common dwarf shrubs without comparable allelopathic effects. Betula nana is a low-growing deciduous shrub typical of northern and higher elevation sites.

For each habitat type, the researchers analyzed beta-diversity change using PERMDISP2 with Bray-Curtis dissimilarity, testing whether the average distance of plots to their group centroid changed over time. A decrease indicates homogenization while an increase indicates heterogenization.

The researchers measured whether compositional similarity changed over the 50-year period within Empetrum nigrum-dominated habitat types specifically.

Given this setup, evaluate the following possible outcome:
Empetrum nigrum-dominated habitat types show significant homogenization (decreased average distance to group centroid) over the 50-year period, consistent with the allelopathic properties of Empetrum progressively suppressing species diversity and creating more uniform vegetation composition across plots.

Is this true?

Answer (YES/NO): NO